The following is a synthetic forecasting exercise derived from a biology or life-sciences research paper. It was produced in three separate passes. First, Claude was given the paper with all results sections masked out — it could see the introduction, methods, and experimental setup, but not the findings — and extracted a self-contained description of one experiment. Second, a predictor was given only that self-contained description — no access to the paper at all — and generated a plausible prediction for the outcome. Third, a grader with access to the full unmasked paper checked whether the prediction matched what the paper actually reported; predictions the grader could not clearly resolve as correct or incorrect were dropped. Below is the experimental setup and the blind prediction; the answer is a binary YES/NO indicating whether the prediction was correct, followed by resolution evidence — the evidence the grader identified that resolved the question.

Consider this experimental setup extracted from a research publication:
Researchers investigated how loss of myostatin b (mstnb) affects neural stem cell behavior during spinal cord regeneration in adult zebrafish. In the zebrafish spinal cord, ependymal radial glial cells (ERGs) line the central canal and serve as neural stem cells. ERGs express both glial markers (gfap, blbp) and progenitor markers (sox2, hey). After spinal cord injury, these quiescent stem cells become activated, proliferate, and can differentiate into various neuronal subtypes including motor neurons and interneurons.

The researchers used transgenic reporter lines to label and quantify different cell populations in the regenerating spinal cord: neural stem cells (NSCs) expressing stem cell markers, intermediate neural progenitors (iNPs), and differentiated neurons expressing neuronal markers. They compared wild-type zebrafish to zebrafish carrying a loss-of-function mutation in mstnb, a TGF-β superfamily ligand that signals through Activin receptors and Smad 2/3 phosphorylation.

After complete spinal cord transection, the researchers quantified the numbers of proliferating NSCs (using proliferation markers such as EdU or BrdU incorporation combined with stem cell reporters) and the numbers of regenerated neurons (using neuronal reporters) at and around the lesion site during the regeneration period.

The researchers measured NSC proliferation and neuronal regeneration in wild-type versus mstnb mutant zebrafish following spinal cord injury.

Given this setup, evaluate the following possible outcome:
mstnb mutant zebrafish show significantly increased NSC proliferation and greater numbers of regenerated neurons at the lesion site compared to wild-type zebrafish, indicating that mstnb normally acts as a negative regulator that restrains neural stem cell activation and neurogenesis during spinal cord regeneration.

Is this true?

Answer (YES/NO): NO